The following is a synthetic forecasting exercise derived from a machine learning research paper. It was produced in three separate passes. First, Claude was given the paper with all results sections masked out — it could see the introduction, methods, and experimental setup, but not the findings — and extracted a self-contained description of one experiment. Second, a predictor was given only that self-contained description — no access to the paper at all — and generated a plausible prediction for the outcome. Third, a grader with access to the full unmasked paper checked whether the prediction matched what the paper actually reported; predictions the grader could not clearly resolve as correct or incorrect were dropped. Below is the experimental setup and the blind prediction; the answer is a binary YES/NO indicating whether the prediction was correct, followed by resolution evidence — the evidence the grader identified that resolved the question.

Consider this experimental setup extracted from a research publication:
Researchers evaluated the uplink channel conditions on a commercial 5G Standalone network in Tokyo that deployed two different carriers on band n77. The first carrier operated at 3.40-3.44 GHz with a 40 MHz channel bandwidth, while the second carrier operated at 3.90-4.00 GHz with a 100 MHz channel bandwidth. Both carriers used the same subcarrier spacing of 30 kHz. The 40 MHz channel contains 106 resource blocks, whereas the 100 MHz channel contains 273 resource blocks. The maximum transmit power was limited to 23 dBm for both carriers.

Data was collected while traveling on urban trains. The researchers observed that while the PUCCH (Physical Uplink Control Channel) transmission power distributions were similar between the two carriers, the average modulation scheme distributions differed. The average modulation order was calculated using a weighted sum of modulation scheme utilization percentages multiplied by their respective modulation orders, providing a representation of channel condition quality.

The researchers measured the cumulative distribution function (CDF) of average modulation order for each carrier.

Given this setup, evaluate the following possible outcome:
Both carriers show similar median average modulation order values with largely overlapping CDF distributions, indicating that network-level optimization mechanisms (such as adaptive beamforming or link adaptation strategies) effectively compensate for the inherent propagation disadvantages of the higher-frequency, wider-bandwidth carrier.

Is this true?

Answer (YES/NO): NO